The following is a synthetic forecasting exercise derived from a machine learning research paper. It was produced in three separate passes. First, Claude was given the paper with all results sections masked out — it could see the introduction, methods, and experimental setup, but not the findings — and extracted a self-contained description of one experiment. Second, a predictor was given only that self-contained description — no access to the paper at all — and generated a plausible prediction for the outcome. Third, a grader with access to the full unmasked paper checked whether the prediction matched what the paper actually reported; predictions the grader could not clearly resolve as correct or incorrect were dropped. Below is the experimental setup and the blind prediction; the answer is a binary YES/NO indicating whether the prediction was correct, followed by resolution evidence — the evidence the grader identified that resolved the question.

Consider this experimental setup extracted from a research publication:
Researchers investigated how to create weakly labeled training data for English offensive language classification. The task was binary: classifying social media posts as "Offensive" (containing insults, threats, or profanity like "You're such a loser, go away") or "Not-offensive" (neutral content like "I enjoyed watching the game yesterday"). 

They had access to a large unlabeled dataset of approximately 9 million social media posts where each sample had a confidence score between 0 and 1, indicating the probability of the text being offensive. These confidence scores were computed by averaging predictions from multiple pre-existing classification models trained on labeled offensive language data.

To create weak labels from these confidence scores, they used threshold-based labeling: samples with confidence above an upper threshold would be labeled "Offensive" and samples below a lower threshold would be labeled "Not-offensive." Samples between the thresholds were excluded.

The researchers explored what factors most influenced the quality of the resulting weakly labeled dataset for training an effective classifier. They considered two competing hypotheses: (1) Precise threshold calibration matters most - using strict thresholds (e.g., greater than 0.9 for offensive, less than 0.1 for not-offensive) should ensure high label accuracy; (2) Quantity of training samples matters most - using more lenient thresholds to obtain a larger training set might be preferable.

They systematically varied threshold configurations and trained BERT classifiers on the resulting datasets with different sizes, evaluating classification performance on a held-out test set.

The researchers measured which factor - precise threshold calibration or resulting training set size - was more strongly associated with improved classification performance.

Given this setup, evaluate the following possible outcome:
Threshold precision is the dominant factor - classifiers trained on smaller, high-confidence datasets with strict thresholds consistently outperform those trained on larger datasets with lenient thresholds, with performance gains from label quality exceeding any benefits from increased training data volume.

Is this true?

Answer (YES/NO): NO